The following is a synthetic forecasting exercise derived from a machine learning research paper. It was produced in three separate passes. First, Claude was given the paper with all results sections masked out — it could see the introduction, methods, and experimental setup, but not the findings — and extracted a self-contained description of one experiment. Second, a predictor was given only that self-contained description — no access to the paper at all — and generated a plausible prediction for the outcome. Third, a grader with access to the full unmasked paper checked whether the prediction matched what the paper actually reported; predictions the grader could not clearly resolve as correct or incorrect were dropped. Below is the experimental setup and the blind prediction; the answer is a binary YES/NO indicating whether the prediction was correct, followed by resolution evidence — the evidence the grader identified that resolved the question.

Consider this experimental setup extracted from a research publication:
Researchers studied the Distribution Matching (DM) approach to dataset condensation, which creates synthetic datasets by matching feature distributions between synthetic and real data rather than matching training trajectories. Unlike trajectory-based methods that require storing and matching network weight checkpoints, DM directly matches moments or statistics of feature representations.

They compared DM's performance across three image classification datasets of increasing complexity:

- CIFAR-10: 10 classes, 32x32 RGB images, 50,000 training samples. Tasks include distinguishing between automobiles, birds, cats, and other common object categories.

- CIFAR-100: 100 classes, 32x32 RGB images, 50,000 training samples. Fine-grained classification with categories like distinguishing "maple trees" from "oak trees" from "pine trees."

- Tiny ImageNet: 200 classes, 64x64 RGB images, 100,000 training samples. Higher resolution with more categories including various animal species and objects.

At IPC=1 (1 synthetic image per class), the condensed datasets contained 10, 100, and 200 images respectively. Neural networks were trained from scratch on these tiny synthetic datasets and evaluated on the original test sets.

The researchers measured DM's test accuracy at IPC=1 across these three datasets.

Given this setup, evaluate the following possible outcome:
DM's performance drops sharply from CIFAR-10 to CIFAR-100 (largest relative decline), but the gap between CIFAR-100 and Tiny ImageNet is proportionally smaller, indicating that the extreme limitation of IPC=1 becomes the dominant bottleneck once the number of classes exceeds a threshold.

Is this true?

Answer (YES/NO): NO